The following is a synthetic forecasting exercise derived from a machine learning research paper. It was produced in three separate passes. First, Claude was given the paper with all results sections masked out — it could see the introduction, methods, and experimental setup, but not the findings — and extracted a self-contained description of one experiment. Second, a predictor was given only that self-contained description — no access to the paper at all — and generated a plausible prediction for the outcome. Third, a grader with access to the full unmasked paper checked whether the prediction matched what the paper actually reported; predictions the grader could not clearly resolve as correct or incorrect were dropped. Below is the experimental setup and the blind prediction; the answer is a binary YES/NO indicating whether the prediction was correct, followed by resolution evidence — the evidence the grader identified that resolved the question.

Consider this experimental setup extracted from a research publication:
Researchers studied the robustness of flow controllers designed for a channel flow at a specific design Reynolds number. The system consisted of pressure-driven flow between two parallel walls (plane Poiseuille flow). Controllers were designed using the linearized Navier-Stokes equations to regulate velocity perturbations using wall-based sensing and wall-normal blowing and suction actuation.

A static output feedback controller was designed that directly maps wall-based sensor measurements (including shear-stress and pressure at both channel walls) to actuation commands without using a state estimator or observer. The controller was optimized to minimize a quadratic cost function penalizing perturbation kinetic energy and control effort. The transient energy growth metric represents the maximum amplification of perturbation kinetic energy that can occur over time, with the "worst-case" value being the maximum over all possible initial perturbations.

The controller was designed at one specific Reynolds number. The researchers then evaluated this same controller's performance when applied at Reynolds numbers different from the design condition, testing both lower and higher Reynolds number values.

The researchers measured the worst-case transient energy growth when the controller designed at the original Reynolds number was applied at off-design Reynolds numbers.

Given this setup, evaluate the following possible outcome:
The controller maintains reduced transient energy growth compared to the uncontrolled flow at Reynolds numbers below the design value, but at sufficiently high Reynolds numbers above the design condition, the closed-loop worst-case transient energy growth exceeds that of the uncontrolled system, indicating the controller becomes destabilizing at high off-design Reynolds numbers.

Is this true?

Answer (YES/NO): NO